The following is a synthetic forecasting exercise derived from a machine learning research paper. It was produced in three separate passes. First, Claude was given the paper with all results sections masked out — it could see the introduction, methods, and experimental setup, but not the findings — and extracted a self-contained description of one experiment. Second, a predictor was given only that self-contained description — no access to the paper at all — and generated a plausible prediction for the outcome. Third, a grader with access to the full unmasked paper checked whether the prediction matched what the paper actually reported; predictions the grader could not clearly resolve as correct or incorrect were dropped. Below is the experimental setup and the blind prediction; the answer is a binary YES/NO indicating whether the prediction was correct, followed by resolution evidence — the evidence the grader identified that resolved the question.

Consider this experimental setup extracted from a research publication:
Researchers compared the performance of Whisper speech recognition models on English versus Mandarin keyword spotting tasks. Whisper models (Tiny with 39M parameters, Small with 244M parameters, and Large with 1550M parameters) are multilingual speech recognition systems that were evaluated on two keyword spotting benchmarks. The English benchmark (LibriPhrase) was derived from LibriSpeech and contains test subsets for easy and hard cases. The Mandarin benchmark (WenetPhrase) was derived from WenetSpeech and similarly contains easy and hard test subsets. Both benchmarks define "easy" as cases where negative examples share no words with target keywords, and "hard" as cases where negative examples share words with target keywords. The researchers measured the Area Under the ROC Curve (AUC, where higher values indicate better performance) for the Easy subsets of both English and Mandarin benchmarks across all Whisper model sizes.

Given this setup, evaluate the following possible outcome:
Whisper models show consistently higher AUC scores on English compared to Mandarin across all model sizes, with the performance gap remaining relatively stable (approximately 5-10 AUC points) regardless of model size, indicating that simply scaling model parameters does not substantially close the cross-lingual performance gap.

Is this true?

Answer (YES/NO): NO